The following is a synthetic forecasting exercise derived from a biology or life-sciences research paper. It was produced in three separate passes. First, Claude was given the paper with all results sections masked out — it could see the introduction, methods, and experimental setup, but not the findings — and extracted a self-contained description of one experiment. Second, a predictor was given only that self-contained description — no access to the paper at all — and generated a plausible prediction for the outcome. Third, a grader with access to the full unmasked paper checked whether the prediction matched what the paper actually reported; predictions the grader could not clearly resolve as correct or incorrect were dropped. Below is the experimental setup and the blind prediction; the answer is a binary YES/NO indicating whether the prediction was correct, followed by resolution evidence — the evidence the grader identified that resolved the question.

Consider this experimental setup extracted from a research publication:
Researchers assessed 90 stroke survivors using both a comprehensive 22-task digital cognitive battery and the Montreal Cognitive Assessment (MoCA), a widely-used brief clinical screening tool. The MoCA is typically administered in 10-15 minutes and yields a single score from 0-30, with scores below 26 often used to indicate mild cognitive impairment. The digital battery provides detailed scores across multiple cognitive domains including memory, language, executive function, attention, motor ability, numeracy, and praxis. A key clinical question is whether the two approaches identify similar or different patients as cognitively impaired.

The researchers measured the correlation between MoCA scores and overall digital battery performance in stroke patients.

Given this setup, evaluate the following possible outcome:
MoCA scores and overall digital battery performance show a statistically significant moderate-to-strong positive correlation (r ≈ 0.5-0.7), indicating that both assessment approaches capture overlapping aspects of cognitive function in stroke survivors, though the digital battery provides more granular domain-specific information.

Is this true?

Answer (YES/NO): YES